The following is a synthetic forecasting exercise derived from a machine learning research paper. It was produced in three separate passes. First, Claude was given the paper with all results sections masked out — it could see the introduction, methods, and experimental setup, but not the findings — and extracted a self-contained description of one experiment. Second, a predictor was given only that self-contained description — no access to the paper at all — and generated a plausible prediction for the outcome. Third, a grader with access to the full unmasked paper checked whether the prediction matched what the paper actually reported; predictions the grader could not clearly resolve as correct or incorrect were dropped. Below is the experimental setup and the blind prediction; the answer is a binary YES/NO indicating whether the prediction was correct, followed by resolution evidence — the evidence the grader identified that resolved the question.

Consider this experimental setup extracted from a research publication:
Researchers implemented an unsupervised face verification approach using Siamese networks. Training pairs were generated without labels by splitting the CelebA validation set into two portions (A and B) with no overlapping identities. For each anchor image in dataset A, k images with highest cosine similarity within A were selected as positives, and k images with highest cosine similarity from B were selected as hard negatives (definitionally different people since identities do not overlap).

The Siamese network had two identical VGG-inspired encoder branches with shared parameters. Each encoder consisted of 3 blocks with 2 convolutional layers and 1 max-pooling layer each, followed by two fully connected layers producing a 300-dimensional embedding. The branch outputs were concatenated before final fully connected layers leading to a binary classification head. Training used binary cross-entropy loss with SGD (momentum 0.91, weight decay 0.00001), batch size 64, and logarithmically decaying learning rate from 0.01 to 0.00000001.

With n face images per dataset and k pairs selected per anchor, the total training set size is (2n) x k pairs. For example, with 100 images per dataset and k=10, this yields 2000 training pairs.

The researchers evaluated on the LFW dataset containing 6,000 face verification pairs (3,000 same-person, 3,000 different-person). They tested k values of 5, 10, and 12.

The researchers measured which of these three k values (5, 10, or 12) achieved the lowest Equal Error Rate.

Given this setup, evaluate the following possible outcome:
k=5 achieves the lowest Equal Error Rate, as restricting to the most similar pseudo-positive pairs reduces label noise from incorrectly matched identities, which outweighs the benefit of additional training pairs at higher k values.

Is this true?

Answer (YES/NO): NO